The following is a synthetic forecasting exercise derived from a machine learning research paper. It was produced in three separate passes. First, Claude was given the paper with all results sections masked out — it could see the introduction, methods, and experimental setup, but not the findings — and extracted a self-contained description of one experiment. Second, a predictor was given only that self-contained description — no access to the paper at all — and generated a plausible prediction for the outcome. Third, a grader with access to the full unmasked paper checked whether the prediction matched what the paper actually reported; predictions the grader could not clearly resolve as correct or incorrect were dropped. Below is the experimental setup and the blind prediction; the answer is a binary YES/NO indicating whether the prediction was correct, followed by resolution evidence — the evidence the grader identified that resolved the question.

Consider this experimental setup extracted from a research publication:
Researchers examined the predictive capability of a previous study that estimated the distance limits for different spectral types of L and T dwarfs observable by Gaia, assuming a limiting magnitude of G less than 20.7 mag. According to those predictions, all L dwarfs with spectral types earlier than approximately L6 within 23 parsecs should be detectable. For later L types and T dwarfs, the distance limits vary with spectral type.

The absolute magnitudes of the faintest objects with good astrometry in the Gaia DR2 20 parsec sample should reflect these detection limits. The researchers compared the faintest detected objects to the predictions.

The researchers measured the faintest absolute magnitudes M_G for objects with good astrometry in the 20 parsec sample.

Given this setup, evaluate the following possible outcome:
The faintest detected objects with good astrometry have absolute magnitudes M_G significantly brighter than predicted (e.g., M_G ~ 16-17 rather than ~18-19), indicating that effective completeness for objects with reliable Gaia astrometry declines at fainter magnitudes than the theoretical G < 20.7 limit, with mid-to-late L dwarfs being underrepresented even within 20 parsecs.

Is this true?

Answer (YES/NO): NO